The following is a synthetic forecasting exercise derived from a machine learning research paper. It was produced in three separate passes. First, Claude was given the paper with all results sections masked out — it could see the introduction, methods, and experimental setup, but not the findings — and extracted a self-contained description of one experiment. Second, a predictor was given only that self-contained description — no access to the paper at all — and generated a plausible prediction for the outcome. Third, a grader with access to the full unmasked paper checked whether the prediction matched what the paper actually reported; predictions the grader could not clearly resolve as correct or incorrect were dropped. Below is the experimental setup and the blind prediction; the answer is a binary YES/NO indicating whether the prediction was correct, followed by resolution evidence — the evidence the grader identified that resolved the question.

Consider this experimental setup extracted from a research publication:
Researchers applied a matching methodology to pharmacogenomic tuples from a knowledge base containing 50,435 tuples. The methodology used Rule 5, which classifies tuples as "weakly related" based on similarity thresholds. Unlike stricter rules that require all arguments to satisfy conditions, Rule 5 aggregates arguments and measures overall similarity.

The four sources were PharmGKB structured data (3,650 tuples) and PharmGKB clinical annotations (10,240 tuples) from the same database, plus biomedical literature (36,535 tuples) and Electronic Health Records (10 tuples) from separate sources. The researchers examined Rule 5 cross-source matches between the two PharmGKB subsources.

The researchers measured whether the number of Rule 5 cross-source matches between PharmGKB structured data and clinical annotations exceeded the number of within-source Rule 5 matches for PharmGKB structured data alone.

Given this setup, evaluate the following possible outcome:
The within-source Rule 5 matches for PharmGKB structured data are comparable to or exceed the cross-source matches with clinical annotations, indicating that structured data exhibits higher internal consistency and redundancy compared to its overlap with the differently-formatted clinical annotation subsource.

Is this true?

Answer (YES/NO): NO